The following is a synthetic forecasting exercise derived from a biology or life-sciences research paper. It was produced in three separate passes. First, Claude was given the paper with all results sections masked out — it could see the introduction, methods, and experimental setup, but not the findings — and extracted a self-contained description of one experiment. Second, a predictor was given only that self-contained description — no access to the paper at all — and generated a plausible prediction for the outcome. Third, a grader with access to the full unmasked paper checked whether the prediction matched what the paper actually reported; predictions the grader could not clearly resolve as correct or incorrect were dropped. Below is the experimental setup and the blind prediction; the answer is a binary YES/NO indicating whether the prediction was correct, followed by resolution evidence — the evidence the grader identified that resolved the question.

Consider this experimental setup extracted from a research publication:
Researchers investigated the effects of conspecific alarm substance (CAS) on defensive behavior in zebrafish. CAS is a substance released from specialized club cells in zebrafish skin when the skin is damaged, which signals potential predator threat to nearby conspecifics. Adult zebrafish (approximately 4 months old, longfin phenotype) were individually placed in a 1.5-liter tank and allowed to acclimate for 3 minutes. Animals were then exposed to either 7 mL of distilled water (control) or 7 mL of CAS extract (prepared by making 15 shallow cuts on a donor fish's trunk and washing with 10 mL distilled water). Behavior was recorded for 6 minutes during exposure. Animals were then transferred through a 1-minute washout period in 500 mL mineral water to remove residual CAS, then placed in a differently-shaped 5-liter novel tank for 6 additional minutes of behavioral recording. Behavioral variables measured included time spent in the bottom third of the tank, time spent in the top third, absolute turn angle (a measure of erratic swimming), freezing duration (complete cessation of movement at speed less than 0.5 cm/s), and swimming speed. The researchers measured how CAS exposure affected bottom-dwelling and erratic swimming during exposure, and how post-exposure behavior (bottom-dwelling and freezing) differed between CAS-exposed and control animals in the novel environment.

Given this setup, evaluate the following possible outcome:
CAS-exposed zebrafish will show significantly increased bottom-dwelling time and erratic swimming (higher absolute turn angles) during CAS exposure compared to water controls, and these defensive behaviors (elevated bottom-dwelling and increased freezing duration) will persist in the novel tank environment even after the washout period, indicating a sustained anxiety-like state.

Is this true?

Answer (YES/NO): YES